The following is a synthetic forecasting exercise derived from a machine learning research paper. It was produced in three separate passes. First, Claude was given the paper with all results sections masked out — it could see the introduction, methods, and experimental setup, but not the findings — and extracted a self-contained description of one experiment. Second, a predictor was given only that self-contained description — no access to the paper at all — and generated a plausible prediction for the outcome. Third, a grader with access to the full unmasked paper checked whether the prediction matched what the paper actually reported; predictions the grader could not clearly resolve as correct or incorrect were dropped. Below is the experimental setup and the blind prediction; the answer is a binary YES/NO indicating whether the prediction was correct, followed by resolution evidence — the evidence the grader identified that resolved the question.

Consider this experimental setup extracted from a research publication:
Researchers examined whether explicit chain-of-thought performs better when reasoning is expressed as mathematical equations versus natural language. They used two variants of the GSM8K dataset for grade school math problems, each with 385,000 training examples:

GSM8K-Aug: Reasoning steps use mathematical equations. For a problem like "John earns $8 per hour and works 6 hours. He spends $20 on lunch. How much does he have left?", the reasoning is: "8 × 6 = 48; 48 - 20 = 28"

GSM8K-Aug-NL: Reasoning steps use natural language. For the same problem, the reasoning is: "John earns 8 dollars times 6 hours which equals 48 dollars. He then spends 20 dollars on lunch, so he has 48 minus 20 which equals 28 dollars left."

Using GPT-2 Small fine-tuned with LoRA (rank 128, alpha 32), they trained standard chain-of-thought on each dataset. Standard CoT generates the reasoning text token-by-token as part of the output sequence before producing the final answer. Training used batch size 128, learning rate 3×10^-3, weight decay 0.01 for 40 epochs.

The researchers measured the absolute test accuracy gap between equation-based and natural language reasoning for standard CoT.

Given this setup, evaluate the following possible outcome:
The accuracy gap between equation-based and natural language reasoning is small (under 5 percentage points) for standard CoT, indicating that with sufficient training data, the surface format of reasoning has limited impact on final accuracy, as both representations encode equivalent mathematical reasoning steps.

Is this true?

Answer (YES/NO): NO